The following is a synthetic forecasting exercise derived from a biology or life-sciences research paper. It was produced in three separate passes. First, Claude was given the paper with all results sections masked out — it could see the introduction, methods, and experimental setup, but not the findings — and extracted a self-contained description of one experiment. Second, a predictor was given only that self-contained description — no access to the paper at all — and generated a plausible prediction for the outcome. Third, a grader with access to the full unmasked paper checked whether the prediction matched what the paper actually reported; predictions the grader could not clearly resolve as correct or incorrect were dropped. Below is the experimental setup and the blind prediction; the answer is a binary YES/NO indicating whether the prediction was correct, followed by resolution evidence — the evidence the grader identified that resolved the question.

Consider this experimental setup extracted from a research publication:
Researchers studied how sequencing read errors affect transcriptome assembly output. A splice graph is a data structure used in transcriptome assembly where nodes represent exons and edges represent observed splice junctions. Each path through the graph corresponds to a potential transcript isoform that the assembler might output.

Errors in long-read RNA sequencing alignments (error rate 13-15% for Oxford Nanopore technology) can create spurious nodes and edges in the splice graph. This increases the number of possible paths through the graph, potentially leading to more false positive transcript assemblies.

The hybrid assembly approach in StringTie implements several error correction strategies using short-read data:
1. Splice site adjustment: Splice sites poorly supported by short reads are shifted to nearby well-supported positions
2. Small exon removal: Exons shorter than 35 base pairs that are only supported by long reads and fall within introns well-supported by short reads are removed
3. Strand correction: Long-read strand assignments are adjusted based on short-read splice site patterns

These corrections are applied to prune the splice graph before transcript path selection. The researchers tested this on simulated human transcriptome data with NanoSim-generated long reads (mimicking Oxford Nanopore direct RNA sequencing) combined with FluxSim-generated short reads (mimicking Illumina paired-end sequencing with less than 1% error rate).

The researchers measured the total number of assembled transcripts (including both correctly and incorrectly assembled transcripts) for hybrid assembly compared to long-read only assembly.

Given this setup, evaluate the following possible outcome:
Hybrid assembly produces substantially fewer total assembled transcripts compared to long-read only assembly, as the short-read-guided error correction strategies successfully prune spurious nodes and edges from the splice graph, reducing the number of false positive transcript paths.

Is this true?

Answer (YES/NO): NO